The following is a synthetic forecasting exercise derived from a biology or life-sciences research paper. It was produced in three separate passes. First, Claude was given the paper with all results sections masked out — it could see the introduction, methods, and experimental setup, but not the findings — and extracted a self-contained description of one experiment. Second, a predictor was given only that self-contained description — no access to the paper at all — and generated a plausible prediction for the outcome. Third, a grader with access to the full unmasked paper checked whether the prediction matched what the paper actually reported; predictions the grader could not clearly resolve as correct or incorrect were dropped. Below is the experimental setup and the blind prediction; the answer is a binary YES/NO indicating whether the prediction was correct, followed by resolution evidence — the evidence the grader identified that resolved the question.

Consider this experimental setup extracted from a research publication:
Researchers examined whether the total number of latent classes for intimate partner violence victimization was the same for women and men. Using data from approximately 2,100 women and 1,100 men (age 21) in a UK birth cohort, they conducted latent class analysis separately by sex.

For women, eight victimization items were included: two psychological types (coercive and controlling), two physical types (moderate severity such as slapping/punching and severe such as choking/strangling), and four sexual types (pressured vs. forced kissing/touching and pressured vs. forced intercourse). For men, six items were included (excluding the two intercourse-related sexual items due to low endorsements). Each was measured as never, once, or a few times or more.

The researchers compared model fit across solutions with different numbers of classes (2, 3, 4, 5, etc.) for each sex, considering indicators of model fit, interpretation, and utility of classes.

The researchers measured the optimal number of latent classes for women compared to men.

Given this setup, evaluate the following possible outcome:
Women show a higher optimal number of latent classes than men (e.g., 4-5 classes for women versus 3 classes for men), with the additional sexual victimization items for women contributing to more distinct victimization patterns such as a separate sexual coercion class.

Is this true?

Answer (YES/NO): YES